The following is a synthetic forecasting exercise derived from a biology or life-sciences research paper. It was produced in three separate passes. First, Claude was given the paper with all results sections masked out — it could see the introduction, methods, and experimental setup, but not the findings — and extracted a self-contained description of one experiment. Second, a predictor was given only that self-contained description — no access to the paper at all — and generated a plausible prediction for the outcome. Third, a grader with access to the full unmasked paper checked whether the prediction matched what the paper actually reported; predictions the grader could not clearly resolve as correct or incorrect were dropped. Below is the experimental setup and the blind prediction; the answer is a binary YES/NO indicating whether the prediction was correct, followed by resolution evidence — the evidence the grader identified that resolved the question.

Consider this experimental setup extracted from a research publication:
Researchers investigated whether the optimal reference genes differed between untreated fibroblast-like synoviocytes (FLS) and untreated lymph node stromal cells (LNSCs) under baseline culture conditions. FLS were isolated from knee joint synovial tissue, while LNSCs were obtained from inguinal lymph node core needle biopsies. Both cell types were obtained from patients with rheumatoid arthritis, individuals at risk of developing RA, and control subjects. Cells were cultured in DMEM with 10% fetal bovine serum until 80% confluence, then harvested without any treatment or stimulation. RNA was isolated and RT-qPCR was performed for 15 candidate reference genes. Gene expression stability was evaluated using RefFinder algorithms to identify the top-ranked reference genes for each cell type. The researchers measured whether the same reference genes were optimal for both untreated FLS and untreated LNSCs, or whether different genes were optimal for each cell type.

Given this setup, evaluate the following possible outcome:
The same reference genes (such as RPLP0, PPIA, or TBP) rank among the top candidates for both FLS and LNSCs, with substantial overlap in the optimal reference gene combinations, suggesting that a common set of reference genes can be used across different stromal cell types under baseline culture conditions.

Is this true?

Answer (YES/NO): NO